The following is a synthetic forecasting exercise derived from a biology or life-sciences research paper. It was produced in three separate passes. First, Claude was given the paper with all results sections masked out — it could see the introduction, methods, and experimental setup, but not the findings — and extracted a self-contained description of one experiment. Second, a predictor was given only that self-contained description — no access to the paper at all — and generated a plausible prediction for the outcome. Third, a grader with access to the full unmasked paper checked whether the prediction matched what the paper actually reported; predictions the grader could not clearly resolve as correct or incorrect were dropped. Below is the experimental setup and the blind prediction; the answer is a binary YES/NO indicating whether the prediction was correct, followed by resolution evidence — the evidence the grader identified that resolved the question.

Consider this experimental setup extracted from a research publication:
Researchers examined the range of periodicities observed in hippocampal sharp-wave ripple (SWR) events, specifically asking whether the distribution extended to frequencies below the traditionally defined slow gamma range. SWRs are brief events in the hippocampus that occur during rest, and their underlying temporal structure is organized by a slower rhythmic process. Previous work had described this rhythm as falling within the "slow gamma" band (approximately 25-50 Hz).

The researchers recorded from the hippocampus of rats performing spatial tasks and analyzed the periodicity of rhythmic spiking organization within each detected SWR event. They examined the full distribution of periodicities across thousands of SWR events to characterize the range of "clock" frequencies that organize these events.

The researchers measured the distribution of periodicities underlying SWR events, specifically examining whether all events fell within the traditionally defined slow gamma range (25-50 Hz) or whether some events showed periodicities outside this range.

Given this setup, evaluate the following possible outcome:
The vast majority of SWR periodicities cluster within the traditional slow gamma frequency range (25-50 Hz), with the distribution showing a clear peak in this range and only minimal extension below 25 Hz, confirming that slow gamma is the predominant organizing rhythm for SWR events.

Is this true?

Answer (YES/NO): NO